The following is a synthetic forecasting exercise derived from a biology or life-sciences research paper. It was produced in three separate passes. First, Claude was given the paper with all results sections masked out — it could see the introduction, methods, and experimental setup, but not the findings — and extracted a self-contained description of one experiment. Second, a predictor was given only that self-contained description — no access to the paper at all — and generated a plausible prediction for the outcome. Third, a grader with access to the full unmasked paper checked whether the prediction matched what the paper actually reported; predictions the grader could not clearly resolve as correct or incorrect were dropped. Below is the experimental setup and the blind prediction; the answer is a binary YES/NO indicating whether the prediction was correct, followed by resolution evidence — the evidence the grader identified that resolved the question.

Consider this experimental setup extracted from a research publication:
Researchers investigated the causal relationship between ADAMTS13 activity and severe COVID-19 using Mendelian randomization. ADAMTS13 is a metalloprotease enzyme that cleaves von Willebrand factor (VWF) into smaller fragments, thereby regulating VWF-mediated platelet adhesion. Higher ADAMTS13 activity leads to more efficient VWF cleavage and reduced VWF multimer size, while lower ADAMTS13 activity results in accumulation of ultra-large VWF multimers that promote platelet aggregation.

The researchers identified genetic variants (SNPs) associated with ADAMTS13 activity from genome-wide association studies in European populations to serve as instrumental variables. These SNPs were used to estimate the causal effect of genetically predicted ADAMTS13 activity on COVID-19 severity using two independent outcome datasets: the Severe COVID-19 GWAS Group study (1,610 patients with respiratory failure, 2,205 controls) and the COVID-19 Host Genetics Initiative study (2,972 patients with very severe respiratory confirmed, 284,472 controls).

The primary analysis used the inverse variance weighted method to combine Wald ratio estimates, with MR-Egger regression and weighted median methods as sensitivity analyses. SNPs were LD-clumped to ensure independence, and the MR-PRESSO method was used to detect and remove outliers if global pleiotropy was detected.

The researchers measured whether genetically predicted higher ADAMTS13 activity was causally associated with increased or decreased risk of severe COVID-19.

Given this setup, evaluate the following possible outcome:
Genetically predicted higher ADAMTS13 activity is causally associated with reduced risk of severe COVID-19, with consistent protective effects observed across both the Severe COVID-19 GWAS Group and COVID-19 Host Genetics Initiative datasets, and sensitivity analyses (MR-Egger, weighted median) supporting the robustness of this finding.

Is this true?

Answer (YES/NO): NO